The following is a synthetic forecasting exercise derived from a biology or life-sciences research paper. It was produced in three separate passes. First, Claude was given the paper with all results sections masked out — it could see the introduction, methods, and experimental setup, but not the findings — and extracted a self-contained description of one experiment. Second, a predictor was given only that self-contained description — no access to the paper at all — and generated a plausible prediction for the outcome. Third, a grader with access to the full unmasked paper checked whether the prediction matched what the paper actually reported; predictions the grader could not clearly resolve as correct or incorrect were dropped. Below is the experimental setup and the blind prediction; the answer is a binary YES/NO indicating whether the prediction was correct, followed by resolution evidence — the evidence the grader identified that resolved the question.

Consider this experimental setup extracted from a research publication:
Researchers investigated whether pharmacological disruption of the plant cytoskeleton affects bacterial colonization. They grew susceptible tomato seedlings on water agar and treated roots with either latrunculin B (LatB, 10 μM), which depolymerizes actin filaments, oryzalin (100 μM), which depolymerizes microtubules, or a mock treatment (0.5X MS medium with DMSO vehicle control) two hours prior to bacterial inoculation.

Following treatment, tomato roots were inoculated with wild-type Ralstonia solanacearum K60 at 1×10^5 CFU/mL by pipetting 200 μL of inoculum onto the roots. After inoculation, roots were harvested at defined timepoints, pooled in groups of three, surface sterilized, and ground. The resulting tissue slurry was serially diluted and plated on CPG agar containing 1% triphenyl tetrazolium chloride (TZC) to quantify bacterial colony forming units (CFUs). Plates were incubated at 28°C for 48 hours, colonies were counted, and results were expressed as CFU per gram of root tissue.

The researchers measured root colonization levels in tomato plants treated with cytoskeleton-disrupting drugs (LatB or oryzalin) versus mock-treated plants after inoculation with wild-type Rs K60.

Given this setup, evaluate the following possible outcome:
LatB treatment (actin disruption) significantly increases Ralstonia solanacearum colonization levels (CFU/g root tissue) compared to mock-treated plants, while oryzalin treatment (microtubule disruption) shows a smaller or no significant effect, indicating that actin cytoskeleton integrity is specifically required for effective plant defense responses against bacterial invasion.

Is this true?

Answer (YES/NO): NO